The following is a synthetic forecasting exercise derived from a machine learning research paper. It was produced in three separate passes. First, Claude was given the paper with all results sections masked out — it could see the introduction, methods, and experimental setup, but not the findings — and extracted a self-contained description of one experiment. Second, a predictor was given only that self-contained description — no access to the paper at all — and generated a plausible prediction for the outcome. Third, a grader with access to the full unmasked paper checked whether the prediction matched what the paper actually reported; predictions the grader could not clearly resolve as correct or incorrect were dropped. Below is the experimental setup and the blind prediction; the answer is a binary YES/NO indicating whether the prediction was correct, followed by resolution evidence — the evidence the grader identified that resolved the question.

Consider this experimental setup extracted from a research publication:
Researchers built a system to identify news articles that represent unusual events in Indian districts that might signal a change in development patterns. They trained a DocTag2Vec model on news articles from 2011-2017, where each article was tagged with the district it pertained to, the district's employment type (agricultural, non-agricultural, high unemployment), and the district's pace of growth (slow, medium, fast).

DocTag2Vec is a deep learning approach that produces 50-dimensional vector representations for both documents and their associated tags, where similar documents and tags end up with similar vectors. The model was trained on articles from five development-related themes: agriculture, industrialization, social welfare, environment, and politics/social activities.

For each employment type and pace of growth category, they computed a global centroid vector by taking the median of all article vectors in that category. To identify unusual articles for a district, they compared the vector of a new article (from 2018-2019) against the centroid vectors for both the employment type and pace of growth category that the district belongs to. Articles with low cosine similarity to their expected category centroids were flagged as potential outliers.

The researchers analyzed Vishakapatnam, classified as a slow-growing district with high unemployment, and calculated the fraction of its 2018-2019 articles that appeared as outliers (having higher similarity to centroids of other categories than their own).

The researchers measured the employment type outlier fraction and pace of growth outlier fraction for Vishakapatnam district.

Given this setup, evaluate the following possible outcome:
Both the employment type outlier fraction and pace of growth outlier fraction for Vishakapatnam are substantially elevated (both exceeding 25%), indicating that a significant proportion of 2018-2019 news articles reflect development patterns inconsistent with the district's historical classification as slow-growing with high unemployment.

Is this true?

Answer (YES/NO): YES